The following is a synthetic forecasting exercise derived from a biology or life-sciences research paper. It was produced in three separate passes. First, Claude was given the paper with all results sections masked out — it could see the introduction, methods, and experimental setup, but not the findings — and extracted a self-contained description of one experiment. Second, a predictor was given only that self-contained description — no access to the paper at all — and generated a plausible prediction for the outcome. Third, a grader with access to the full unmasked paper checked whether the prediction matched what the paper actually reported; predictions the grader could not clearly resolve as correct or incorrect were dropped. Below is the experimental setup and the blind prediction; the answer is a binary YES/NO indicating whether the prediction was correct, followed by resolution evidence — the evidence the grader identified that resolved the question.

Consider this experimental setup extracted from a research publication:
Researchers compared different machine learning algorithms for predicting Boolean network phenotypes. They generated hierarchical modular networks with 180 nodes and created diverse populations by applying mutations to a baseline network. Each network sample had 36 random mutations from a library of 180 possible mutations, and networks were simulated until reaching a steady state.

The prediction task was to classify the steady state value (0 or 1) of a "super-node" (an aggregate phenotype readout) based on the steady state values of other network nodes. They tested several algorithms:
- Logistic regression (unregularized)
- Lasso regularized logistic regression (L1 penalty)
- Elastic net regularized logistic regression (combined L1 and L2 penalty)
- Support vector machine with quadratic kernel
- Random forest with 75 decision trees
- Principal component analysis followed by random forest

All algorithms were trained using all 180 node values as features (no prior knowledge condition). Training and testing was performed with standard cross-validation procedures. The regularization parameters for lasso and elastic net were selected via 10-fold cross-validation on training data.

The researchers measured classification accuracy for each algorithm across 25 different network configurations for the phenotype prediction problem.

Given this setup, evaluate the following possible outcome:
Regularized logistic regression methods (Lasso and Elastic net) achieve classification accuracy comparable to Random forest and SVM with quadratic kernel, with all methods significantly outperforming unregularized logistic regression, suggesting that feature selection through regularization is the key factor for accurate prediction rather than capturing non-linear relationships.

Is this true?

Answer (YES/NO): NO